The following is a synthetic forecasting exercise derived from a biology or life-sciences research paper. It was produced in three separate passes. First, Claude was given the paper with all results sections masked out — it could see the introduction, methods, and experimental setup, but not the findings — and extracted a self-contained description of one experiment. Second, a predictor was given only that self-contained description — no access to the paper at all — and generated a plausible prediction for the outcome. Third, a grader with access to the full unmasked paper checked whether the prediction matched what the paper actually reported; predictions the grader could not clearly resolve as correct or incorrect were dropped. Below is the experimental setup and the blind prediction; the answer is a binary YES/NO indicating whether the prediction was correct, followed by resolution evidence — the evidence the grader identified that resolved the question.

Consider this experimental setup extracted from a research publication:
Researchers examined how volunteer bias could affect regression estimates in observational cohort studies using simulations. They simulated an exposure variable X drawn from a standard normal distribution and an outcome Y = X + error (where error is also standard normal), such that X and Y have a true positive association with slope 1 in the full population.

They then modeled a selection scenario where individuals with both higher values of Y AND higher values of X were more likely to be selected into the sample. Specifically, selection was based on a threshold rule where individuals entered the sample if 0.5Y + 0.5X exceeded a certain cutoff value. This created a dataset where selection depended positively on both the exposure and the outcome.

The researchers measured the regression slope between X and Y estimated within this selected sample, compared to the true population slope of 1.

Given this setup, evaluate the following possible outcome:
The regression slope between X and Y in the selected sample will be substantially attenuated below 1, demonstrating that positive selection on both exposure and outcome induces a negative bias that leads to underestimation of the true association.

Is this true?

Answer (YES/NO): YES